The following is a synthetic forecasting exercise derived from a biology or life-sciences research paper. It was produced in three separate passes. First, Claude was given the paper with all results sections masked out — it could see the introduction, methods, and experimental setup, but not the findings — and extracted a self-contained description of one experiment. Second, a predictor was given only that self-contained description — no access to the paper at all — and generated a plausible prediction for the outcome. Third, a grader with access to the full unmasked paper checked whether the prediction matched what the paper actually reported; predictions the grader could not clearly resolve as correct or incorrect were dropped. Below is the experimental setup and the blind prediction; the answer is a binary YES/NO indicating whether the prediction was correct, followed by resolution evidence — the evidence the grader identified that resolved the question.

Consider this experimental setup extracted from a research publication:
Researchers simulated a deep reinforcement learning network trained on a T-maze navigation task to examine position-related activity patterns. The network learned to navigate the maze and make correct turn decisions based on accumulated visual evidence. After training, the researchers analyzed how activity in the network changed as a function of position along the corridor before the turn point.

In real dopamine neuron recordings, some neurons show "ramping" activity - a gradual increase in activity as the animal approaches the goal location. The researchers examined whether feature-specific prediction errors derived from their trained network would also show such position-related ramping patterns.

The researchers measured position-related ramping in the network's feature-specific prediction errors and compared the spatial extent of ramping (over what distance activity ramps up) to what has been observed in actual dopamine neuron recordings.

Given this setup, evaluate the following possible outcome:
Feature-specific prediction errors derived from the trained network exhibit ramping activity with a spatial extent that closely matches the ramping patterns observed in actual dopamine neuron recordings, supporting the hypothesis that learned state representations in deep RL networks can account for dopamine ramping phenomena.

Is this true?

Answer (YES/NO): NO